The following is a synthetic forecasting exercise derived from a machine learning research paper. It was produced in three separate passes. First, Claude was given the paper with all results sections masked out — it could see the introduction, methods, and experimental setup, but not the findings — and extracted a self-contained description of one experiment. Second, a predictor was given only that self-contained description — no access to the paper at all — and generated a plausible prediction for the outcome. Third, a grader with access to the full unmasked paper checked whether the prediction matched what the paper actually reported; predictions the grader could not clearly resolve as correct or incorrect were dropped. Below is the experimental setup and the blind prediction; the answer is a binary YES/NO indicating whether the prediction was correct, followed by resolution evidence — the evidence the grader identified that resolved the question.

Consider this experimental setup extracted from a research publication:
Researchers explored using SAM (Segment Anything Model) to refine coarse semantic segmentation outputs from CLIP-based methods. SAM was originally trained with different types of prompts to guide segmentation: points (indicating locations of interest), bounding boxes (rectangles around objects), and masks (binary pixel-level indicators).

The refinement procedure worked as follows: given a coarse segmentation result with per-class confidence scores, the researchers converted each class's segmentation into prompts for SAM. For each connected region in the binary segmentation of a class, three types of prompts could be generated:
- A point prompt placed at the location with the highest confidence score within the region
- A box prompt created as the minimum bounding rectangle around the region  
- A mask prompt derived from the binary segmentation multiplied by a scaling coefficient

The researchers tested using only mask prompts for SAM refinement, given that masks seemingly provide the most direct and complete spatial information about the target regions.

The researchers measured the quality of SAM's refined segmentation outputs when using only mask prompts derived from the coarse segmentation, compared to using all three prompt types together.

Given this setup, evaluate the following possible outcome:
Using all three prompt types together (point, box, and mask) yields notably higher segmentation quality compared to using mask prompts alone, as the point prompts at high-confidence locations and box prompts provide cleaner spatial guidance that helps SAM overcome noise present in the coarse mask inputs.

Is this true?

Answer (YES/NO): YES